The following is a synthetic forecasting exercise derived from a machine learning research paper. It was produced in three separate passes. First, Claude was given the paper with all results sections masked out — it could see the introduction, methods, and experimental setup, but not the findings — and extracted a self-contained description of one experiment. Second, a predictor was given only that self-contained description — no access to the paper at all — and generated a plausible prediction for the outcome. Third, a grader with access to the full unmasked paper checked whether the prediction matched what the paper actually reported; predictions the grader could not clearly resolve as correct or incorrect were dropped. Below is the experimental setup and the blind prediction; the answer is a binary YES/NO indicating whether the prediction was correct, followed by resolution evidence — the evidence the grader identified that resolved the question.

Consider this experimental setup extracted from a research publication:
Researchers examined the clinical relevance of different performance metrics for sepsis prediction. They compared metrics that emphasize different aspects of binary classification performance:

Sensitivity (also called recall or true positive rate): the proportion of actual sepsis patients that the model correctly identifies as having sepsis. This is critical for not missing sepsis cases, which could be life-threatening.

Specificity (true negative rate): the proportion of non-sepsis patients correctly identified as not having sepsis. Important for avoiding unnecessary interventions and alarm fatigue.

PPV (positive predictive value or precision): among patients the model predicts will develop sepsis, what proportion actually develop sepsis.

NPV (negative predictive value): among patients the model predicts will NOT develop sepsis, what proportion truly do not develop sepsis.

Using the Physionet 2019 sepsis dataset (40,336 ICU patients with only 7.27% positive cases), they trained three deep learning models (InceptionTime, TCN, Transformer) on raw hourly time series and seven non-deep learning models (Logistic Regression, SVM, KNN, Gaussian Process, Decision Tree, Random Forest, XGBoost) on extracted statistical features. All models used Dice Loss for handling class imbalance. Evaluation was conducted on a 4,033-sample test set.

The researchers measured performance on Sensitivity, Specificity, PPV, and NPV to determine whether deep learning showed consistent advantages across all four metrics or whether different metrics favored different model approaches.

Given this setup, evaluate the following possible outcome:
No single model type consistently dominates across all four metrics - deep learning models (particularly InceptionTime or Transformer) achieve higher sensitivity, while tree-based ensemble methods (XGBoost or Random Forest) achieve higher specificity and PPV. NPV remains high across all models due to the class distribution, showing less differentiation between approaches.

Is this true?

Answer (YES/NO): NO